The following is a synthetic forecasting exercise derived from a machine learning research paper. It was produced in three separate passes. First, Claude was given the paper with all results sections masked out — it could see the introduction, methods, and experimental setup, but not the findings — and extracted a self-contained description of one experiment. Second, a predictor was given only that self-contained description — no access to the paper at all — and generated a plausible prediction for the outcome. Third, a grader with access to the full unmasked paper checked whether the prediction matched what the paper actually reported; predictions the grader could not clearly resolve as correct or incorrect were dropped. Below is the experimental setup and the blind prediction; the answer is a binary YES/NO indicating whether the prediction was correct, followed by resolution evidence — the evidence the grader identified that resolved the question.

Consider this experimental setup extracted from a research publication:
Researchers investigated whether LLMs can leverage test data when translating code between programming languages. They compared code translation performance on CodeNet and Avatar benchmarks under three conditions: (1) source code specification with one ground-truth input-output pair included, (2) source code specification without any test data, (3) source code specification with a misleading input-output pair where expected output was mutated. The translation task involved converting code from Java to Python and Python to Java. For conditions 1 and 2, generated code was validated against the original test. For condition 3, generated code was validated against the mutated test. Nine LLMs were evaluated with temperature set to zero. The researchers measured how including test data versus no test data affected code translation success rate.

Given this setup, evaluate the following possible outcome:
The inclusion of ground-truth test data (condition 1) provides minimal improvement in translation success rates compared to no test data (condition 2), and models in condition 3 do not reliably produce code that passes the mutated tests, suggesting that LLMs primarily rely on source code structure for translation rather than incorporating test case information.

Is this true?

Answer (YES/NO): NO